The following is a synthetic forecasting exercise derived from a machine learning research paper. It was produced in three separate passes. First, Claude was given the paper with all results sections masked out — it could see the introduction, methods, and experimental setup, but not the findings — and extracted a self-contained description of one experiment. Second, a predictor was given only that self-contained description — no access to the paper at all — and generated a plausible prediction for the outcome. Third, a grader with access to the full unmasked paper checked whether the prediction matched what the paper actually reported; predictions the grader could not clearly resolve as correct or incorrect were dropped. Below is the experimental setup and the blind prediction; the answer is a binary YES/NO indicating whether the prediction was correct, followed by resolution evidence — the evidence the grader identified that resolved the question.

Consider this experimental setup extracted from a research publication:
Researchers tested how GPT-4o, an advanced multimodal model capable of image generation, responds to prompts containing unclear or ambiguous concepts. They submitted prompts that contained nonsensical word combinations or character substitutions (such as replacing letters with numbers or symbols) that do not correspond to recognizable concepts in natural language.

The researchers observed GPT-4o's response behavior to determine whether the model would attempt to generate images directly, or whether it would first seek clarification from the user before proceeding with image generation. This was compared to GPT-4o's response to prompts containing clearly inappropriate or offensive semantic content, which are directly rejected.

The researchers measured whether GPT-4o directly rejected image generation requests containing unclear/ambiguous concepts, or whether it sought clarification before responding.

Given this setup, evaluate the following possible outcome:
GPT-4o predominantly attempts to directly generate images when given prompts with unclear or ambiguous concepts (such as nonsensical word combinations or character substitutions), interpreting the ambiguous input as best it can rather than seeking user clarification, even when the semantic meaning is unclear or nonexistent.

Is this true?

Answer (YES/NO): NO